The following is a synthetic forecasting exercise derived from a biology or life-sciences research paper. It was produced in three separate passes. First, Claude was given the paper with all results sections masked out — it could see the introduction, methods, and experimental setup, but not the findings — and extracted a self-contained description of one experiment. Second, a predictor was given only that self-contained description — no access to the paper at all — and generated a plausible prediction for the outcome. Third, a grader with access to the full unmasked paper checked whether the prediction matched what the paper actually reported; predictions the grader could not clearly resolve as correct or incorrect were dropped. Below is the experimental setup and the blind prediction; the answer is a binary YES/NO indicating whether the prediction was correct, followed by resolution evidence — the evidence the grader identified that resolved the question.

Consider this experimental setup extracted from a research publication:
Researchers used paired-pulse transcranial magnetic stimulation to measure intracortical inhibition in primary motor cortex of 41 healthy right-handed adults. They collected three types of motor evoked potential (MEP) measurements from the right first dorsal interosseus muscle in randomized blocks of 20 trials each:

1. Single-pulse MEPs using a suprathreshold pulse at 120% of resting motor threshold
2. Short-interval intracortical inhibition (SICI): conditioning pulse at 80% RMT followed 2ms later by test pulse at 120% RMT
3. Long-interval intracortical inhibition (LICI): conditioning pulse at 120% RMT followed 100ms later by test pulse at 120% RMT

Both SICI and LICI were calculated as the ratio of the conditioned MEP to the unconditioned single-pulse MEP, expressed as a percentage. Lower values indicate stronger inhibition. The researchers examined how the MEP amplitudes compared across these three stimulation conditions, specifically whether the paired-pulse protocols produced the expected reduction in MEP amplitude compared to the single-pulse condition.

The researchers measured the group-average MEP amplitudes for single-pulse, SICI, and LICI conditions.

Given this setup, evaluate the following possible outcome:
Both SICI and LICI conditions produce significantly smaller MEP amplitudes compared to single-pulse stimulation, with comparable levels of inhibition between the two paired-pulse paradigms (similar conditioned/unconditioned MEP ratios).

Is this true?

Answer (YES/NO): NO